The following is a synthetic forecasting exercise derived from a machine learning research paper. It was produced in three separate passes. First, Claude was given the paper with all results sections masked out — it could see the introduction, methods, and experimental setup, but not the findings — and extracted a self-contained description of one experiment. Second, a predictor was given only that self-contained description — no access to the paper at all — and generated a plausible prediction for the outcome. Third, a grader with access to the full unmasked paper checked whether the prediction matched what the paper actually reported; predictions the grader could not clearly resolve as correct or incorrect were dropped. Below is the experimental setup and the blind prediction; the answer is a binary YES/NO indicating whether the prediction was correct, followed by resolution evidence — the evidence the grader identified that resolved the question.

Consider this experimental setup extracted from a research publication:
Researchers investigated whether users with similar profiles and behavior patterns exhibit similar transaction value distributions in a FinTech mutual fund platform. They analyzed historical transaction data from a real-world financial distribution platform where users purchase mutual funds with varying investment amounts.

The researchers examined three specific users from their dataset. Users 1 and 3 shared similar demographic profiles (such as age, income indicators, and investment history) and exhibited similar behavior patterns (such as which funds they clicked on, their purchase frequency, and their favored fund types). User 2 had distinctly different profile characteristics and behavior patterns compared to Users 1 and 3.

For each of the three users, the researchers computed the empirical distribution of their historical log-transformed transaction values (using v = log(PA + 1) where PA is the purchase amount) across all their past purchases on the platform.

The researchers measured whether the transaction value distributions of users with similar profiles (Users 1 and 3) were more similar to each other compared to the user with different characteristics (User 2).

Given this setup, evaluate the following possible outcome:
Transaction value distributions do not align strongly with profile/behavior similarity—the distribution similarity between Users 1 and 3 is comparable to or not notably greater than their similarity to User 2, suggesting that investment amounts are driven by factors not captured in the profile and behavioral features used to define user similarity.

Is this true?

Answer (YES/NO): NO